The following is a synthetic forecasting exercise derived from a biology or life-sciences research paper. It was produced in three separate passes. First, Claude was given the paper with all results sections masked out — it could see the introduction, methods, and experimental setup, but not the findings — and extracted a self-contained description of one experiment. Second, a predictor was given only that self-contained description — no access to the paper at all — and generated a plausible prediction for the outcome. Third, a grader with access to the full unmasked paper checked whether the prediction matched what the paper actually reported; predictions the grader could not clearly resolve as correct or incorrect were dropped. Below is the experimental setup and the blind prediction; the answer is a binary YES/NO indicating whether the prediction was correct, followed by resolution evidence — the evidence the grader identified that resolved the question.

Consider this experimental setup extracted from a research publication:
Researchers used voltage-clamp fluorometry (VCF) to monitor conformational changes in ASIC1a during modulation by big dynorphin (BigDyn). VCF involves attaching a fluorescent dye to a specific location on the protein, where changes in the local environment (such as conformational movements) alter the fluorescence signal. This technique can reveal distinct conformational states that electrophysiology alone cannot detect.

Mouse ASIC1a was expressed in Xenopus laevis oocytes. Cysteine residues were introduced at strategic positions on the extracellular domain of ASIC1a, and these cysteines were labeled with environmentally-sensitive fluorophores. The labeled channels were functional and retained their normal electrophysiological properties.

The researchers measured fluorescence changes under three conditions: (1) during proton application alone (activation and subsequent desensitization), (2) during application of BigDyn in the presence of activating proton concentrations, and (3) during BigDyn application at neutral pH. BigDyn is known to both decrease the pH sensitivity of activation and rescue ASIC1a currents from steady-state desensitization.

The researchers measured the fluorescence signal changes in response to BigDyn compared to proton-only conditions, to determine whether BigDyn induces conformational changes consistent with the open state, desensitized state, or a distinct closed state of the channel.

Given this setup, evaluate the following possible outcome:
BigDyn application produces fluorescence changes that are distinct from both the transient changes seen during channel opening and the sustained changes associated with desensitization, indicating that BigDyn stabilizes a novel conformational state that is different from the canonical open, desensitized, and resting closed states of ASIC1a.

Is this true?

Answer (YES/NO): YES